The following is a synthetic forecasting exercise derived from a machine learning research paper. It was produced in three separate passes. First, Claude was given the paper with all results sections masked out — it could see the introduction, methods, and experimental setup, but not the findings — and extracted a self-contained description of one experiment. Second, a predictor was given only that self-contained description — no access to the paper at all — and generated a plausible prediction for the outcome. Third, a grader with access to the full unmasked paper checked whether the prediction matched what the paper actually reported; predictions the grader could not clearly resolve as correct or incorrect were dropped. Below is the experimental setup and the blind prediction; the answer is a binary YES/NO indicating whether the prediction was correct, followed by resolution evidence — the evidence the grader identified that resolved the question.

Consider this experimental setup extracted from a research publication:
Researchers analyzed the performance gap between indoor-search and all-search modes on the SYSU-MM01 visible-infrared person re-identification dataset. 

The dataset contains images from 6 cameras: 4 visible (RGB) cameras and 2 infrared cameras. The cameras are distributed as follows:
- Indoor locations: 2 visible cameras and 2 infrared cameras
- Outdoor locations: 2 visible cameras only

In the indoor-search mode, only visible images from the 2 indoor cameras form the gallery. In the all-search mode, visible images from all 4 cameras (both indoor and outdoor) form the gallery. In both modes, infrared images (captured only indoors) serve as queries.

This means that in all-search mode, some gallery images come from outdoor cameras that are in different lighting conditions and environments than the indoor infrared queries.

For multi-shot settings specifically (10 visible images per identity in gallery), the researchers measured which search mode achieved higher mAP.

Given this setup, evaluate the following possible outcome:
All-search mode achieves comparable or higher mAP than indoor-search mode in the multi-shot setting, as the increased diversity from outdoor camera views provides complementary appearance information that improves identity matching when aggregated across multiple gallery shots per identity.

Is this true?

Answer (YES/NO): NO